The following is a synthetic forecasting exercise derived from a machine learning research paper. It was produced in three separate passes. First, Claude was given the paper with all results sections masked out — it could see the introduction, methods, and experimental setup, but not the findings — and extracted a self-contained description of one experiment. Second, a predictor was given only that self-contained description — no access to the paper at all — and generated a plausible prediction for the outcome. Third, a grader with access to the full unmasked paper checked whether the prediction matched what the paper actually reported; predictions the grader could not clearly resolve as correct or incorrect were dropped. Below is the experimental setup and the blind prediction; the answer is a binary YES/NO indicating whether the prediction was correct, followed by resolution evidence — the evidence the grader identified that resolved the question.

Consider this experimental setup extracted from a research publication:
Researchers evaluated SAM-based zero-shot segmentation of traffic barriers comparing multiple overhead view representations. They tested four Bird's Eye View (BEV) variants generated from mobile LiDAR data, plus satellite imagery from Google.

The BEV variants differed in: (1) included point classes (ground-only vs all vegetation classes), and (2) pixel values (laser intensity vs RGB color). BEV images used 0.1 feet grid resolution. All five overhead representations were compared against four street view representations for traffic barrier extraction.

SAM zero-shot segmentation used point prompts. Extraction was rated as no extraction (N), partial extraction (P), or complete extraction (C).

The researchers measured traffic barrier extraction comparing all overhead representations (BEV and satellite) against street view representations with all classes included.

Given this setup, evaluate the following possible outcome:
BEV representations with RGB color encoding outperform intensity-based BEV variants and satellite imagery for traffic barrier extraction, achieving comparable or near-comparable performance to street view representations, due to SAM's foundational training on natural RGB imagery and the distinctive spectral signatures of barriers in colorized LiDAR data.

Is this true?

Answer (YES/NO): NO